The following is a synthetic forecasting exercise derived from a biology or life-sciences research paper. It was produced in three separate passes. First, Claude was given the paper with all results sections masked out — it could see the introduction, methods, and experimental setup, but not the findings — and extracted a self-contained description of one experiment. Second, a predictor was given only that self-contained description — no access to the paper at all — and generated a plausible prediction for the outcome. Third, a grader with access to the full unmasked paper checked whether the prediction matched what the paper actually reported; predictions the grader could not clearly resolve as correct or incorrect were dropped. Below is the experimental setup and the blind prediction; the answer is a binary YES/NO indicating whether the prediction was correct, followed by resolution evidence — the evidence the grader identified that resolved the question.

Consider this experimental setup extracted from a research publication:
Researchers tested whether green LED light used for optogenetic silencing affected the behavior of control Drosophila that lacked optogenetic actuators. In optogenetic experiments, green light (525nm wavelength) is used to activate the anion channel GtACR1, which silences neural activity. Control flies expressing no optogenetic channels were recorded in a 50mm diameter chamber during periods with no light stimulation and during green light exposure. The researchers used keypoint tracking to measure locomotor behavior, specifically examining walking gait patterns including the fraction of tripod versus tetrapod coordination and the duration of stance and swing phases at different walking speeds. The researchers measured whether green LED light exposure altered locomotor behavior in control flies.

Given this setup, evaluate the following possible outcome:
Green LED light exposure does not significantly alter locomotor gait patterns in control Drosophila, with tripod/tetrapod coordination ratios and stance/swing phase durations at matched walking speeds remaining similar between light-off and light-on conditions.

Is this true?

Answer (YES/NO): YES